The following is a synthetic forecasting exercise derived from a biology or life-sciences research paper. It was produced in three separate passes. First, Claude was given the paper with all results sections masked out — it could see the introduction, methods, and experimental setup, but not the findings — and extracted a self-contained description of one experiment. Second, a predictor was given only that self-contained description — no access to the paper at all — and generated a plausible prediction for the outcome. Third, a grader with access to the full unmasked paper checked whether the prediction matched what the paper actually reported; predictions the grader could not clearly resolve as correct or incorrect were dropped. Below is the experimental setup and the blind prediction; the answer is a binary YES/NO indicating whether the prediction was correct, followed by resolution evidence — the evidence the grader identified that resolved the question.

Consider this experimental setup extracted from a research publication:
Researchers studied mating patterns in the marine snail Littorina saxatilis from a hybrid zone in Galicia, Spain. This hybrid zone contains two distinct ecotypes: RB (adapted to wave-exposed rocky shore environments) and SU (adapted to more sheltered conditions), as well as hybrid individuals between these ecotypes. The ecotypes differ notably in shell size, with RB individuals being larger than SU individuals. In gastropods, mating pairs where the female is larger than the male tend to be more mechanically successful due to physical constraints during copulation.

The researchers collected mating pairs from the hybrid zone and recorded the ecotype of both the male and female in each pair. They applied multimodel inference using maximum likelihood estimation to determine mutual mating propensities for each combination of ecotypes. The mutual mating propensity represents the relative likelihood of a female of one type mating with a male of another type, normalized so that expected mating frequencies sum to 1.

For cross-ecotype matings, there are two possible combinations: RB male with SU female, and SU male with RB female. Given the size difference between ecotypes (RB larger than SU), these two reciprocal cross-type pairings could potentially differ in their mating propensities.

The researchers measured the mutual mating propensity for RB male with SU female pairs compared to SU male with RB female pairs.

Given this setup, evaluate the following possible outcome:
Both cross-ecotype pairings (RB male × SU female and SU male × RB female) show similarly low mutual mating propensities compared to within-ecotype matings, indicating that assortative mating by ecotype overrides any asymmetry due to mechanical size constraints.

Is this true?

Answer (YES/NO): NO